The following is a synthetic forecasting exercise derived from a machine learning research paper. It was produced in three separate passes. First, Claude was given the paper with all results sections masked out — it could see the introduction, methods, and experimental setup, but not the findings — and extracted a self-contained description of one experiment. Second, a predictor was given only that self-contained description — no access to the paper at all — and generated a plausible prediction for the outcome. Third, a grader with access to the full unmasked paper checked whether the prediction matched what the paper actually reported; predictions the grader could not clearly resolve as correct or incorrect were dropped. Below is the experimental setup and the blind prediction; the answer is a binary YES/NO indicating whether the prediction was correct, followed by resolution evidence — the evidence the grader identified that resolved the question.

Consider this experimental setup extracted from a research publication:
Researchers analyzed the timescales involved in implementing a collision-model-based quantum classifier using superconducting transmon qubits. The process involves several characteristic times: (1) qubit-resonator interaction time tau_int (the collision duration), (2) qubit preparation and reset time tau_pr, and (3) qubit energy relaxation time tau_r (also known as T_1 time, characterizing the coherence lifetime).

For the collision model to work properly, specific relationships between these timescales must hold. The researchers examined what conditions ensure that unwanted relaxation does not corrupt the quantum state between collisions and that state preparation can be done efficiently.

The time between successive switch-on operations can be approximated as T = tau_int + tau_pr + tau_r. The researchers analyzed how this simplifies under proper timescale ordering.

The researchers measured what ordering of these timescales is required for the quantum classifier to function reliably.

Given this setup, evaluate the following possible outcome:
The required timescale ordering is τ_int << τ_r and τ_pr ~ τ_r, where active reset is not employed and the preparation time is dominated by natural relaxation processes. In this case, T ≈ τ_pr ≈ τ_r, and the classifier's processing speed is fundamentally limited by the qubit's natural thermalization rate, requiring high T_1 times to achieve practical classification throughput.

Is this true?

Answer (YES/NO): NO